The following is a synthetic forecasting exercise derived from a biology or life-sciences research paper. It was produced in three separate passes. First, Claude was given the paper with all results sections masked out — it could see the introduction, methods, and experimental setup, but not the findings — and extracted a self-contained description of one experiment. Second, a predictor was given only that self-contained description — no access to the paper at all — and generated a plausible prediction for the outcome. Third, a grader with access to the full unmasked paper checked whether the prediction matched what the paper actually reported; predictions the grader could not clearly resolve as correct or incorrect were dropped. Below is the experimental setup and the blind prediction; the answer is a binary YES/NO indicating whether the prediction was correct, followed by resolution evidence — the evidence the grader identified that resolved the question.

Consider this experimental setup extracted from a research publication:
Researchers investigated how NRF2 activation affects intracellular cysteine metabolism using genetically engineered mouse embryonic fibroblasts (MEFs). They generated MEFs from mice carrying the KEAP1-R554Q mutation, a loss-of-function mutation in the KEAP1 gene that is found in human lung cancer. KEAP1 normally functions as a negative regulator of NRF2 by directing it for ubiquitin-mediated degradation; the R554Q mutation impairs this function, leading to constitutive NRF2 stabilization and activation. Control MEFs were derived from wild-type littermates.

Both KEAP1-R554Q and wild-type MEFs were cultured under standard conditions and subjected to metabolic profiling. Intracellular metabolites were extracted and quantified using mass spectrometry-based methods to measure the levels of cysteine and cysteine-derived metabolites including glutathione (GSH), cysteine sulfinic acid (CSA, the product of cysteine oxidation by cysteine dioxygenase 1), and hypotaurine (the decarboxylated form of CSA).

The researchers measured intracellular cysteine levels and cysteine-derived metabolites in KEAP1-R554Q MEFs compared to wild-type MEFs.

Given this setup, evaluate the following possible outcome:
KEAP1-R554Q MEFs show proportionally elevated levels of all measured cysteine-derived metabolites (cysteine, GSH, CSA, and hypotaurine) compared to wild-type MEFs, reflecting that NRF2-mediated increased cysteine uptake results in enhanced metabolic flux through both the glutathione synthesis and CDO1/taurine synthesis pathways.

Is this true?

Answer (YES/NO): YES